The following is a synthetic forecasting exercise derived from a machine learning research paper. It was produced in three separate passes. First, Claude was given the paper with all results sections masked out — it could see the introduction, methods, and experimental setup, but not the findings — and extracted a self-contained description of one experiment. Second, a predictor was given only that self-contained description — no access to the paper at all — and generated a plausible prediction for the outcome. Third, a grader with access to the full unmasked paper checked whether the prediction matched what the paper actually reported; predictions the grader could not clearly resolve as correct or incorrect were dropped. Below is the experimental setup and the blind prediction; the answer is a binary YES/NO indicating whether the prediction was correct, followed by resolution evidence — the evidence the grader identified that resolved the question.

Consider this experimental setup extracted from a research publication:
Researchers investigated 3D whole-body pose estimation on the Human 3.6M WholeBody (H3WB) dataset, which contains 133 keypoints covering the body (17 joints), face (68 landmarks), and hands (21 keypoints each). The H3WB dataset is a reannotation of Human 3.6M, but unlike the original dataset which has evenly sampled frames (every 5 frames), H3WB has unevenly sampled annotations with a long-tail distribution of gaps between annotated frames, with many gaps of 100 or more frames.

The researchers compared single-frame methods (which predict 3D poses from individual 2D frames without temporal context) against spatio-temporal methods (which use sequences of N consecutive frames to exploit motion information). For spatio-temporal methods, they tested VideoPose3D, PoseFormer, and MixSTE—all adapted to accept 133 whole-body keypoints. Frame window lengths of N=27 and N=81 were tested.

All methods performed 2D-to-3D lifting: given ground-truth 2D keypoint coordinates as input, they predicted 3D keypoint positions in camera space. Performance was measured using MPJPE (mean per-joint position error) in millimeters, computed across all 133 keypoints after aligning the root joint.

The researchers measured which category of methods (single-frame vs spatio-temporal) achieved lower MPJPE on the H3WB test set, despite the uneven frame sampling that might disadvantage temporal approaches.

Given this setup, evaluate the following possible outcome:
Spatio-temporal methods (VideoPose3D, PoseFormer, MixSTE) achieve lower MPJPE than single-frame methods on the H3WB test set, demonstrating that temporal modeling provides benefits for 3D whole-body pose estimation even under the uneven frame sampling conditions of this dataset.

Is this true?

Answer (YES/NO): YES